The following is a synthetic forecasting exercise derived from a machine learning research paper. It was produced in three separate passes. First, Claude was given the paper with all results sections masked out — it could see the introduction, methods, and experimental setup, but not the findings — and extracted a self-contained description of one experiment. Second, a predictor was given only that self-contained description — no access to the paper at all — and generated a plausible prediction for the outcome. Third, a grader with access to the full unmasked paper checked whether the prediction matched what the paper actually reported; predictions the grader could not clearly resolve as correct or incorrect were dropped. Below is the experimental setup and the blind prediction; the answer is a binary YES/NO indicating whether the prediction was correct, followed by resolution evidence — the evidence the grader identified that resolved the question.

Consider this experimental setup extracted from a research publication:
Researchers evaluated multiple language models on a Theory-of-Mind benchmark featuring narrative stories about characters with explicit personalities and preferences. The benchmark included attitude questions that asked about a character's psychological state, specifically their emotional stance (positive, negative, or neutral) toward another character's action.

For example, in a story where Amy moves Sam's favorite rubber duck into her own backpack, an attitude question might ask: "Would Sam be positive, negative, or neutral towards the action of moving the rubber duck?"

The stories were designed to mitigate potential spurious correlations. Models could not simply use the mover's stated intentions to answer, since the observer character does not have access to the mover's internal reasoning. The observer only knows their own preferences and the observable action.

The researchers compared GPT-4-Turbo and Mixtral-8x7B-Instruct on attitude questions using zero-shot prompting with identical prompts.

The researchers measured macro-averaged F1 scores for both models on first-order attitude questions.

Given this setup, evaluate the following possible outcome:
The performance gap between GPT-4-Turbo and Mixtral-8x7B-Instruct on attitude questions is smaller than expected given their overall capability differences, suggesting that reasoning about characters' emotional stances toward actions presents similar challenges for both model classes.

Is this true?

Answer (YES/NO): YES